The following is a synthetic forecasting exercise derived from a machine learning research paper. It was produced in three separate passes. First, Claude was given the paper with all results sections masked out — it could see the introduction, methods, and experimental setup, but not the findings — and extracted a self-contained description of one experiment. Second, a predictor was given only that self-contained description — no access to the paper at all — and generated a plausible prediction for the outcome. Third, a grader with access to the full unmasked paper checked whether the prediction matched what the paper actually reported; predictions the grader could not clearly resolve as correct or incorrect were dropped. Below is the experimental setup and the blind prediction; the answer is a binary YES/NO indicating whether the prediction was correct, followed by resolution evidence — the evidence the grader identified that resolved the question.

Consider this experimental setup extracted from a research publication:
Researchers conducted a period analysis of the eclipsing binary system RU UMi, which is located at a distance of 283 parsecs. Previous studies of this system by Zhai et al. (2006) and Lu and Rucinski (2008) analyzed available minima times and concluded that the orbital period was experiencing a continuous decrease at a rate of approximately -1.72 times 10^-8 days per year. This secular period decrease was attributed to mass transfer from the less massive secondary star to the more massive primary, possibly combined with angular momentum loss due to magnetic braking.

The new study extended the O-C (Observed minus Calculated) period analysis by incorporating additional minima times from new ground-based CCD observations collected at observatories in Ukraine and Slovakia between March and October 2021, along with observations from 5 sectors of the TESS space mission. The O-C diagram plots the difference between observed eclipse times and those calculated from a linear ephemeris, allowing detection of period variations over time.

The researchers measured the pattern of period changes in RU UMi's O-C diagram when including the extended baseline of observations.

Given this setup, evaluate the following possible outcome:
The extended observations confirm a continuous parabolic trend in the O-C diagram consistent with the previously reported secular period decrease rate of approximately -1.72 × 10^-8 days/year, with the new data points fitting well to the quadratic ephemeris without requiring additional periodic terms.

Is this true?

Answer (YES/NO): NO